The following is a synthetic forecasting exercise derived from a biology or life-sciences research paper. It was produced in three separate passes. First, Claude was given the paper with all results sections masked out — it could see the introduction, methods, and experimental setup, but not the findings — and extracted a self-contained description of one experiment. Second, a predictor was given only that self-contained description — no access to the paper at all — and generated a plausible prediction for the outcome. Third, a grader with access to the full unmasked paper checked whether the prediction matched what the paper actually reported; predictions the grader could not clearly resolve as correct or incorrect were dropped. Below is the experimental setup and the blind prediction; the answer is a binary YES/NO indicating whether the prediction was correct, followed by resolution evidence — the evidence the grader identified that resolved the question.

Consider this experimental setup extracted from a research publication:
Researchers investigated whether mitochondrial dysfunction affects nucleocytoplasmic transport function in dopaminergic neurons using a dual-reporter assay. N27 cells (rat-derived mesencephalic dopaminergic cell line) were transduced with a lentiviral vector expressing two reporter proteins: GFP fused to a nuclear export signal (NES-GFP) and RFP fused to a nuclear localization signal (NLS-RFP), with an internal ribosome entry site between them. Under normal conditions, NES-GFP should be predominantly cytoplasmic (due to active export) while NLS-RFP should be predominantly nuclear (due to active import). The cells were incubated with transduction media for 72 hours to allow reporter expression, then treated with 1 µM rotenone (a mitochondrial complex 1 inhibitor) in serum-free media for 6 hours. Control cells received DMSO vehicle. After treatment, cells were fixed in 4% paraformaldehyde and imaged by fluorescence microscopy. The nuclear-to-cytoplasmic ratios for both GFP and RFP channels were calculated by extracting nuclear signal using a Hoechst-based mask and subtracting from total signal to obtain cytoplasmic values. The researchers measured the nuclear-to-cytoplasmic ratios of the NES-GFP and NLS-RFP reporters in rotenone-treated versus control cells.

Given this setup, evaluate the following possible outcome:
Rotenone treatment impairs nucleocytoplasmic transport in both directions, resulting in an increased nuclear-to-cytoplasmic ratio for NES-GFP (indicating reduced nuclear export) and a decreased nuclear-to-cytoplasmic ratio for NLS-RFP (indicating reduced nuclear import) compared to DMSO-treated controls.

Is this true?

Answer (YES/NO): NO